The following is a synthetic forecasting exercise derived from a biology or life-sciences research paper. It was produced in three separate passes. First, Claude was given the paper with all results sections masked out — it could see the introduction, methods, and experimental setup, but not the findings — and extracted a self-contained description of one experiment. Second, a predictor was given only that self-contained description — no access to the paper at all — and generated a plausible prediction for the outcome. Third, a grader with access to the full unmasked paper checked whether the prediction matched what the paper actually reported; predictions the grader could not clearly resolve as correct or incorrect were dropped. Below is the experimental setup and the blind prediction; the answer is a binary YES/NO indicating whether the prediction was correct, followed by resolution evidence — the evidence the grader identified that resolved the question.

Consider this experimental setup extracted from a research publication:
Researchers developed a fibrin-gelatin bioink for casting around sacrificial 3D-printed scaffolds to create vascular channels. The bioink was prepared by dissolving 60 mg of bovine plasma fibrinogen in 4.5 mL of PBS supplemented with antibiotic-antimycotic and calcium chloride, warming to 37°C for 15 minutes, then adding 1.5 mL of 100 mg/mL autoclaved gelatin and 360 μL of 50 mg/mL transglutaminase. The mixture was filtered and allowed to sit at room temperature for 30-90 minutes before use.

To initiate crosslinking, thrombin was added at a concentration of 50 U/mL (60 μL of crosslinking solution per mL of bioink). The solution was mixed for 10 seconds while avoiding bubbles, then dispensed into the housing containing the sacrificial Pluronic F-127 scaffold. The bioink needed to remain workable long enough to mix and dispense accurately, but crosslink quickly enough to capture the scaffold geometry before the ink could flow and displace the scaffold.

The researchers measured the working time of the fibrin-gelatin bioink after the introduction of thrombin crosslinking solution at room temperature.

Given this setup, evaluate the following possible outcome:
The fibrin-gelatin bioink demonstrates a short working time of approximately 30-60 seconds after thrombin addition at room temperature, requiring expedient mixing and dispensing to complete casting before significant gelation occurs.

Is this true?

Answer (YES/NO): NO